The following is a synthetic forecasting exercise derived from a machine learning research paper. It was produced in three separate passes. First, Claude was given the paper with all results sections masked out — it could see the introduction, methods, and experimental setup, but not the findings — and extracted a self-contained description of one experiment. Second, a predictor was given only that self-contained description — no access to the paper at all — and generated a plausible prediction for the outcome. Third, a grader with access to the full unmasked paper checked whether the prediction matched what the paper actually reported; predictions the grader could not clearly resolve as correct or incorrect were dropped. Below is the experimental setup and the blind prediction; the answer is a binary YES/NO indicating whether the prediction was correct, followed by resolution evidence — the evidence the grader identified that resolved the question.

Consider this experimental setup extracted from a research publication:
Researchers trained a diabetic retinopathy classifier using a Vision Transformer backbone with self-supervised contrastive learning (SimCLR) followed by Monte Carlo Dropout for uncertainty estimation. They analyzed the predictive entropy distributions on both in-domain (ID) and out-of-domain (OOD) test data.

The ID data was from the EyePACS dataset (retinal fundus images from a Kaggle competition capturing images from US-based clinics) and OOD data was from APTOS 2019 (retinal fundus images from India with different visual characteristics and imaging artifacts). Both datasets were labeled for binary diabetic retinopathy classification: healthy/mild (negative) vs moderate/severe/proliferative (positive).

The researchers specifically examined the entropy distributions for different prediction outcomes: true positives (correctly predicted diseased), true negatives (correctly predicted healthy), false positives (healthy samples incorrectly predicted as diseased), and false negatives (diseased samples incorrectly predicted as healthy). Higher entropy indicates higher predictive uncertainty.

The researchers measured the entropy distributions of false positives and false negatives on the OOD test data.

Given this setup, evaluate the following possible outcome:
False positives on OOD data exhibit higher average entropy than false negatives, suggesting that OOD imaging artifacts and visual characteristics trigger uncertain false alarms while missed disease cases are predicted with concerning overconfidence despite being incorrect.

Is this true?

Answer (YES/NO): NO